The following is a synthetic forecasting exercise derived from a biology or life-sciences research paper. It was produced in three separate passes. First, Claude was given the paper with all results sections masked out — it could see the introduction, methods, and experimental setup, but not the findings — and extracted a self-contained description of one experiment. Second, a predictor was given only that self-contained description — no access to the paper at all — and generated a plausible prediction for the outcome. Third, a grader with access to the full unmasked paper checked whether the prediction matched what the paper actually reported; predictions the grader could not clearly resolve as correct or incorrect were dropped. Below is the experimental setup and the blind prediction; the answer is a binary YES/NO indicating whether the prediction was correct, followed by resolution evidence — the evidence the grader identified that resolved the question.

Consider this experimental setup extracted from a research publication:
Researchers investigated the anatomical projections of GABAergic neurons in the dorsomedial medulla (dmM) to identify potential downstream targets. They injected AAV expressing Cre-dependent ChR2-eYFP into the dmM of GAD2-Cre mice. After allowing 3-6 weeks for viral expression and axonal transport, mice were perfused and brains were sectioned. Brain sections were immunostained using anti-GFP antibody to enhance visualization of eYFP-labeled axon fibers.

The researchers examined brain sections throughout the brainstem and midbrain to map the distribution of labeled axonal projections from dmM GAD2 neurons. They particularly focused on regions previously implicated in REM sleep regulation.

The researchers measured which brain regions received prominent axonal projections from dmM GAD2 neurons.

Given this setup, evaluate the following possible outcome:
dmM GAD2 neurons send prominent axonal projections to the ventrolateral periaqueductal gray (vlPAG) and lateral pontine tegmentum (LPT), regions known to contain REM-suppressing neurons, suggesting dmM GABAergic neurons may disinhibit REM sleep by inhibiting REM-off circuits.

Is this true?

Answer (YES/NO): NO